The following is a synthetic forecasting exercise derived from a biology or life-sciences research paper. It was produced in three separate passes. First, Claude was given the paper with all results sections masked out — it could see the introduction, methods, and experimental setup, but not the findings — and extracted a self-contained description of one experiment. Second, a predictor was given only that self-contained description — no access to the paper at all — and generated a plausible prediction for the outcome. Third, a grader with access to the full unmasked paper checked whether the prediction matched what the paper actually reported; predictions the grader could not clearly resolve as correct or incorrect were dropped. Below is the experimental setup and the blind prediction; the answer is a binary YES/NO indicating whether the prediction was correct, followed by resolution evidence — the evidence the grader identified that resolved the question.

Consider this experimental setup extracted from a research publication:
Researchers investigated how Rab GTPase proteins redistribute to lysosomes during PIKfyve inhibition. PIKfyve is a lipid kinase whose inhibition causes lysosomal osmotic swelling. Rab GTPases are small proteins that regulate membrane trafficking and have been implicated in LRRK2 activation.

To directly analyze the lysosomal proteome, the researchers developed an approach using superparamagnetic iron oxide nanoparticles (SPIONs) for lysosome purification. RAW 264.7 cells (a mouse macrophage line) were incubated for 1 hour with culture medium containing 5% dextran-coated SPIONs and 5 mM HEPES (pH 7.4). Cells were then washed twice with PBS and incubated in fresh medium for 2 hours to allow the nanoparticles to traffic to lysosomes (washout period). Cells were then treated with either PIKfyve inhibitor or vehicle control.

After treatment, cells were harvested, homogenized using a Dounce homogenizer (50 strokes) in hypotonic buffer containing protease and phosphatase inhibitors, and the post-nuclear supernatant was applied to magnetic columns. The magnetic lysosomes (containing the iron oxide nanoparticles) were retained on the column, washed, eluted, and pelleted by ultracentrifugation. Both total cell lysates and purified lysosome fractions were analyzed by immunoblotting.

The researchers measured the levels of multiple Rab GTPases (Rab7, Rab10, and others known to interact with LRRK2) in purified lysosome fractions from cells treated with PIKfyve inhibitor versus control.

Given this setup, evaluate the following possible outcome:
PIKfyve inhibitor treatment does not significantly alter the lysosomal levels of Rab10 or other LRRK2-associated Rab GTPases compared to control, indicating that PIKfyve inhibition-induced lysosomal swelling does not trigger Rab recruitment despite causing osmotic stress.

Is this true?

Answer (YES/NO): NO